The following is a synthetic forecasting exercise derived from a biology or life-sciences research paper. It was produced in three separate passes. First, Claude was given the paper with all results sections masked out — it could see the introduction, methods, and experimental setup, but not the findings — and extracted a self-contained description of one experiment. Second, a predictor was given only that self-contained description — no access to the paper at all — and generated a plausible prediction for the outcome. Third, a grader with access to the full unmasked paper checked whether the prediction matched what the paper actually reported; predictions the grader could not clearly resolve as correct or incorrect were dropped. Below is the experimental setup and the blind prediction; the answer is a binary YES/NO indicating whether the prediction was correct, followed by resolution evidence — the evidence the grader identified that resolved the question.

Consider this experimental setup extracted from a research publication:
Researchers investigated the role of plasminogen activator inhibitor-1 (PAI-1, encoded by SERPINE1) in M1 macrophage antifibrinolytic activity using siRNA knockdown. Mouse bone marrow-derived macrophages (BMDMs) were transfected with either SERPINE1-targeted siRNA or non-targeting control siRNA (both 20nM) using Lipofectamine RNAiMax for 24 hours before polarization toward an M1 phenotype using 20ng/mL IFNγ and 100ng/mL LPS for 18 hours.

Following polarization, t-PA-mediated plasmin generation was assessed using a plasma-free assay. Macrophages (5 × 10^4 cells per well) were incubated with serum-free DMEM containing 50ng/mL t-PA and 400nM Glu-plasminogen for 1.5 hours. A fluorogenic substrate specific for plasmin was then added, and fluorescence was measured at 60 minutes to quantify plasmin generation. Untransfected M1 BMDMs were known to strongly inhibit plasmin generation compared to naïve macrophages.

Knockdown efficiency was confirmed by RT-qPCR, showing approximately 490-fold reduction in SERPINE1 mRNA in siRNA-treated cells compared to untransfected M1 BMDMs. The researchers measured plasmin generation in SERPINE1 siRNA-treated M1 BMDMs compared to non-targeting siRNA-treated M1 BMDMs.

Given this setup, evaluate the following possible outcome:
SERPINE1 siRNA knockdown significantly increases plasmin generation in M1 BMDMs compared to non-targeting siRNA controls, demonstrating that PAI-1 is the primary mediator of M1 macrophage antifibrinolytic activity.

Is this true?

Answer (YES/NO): YES